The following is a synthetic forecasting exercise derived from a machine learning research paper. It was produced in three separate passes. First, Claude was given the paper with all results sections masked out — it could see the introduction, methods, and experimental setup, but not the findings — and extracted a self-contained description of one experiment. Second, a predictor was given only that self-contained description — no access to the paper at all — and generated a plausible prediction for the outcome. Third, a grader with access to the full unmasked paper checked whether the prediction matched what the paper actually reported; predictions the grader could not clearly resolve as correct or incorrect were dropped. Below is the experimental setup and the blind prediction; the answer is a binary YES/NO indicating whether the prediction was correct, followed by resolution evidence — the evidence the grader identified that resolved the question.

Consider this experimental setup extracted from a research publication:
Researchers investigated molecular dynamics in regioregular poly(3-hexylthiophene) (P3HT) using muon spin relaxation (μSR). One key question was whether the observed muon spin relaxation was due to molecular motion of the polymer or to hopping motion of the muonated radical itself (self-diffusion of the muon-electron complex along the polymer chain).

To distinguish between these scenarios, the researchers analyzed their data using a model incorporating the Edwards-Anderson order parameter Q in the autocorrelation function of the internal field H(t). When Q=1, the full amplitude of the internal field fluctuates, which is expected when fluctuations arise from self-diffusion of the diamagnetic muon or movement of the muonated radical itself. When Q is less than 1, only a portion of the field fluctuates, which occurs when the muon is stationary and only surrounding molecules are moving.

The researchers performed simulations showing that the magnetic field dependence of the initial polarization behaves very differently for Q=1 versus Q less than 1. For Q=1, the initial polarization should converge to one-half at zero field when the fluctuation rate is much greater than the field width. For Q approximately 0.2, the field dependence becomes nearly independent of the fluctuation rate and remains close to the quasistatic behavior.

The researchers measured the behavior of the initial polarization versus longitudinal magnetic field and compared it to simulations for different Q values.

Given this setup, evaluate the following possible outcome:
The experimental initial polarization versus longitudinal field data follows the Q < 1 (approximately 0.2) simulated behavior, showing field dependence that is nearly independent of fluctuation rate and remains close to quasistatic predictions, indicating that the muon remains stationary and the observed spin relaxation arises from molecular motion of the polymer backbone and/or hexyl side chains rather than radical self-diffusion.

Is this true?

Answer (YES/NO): YES